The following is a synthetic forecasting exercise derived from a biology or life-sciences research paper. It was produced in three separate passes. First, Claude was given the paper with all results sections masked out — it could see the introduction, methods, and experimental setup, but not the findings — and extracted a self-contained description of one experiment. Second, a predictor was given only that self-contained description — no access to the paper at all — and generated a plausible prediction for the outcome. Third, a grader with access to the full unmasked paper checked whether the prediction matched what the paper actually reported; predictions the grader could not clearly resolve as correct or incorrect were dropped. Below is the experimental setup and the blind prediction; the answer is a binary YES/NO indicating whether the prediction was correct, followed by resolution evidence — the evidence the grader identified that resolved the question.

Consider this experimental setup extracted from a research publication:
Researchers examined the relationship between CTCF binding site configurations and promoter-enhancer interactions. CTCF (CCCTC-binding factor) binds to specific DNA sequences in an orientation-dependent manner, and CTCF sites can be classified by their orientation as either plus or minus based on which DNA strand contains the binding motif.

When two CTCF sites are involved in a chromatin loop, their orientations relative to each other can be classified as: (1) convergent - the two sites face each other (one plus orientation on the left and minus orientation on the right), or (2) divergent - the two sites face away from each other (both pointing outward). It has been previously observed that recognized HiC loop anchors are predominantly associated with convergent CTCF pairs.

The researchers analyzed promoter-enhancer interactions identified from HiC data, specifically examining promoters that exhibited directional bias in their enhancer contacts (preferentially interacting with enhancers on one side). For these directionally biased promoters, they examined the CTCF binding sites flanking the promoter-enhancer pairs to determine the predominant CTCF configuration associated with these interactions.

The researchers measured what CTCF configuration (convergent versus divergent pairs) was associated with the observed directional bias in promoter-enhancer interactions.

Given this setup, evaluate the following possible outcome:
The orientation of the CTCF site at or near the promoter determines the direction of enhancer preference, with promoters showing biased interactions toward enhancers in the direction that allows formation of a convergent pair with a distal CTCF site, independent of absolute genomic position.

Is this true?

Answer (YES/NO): NO